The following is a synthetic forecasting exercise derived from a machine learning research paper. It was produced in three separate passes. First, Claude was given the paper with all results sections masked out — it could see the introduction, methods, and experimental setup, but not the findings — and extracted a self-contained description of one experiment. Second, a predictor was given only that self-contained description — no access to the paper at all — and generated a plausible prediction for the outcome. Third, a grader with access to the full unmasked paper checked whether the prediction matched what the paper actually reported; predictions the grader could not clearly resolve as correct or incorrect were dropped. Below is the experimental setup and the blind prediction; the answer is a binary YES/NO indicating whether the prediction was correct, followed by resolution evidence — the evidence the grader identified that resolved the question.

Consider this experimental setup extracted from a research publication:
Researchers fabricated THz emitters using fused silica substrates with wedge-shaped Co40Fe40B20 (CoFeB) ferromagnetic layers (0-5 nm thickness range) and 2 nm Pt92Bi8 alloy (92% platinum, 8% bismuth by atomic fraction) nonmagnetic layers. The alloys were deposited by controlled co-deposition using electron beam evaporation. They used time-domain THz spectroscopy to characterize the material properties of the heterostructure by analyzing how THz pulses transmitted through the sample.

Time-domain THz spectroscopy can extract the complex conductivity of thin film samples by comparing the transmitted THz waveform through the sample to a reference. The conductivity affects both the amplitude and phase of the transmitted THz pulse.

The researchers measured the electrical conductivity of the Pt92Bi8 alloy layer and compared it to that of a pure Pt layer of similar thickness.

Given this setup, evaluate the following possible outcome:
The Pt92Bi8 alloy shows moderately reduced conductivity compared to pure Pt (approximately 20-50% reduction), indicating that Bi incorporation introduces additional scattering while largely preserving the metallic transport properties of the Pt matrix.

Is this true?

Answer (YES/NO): NO